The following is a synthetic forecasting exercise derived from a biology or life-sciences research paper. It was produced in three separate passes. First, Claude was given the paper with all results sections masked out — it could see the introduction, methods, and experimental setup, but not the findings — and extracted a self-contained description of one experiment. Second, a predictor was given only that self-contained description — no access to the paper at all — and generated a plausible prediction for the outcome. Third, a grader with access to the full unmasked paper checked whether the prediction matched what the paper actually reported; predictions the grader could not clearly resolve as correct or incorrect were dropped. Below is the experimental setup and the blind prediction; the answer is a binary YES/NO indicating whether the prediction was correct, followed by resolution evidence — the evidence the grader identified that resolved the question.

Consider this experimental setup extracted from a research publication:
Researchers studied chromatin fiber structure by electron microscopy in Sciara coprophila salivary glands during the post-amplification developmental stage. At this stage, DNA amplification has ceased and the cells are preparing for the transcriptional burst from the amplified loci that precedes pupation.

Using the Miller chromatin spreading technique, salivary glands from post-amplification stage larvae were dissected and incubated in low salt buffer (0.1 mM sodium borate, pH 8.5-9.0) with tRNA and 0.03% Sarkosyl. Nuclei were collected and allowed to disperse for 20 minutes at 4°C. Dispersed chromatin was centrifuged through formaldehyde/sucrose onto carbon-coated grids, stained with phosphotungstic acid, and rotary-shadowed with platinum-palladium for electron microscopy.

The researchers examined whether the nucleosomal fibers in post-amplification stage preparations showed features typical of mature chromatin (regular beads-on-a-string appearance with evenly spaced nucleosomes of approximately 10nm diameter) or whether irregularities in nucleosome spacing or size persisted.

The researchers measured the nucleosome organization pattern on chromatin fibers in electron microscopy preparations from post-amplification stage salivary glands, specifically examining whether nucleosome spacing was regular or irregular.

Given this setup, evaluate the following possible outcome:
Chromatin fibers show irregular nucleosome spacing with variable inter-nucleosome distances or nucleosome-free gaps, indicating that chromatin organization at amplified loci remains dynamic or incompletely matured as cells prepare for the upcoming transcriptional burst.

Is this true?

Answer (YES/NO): NO